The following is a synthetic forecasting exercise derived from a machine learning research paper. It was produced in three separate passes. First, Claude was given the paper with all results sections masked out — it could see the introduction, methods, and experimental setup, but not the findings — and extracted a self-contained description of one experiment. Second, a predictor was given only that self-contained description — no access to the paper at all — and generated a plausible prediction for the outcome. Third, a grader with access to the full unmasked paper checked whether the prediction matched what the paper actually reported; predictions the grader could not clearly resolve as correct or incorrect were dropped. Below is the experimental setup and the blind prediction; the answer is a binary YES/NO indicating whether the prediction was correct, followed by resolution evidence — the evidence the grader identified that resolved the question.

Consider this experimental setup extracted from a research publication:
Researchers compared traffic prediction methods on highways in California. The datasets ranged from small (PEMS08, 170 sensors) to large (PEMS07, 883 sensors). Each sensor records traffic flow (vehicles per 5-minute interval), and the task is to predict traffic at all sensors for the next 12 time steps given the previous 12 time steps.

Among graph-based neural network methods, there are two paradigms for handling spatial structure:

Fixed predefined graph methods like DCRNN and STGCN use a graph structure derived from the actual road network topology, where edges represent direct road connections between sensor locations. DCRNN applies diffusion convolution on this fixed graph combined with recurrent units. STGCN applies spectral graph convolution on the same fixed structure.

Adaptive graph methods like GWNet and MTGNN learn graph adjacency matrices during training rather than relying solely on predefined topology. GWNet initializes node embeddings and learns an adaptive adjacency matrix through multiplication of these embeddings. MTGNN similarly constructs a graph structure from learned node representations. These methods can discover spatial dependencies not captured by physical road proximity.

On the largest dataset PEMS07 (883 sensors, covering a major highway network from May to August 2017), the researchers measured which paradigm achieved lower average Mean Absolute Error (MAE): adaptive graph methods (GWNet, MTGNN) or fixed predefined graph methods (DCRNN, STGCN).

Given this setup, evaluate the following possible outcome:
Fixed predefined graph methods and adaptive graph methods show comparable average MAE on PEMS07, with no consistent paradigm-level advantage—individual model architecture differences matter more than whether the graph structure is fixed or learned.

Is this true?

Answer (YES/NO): NO